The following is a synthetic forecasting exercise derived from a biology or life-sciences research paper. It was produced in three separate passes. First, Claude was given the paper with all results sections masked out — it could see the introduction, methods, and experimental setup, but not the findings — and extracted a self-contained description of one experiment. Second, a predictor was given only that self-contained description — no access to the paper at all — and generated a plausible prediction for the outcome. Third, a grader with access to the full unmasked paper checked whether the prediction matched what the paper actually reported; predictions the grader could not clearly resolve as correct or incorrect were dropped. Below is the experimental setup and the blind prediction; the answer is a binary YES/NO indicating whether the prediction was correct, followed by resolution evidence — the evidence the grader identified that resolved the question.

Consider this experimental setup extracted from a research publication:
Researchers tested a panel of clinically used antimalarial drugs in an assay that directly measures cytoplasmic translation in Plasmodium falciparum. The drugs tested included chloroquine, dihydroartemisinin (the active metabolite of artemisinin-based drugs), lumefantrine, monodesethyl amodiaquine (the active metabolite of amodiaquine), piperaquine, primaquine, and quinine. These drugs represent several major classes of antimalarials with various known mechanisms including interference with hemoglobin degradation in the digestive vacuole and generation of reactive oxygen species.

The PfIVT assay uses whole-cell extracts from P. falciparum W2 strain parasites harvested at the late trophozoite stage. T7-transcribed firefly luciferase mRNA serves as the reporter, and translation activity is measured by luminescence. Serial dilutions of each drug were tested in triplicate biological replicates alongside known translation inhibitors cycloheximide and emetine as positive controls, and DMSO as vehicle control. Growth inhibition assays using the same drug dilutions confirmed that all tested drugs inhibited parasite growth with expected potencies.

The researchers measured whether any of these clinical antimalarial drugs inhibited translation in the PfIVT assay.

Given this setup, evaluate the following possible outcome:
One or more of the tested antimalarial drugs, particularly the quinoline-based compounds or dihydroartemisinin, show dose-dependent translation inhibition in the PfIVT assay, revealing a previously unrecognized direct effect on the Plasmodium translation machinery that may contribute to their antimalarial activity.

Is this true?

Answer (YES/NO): NO